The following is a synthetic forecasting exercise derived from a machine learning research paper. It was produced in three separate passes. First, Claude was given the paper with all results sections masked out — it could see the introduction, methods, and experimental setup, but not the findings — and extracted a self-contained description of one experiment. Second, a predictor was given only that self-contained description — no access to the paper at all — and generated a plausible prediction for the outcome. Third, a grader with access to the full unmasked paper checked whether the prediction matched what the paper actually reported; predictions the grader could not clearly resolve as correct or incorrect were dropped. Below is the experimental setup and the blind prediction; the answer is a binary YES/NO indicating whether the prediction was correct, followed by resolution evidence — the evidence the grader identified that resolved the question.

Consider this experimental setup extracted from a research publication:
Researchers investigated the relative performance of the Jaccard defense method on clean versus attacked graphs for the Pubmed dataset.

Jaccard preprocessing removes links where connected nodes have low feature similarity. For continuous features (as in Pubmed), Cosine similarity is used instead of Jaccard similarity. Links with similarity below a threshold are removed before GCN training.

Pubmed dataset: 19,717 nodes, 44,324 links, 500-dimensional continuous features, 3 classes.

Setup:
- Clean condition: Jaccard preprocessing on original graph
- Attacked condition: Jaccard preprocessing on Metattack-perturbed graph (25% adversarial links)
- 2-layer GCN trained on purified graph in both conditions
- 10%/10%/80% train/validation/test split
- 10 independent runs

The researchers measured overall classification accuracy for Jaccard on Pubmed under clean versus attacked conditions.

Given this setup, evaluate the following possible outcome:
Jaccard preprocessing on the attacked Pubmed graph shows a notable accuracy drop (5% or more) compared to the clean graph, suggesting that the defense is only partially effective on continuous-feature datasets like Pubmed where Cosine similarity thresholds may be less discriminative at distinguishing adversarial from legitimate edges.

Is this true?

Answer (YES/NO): NO